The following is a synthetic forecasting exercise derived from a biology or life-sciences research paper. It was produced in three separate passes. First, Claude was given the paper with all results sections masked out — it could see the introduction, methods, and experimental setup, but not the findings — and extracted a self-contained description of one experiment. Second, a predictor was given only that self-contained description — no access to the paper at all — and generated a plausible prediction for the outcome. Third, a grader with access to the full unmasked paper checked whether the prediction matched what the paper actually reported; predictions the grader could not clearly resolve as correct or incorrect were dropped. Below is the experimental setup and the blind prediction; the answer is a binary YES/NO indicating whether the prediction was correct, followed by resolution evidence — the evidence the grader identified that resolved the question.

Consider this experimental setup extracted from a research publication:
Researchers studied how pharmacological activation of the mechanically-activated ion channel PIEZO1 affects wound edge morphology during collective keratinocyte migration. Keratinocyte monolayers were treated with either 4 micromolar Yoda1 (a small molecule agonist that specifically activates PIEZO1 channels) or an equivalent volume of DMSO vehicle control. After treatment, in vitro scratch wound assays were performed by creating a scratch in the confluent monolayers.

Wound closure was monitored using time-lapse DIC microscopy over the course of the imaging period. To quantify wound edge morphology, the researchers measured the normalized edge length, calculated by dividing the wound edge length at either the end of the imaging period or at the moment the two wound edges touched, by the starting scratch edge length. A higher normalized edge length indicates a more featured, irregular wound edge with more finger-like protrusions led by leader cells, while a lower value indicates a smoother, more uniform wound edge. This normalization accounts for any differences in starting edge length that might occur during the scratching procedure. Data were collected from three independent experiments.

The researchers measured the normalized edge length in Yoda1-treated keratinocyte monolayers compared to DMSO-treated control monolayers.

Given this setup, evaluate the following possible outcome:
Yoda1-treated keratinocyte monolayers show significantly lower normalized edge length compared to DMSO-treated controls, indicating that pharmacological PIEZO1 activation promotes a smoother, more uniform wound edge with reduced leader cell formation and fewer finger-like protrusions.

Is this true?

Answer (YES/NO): YES